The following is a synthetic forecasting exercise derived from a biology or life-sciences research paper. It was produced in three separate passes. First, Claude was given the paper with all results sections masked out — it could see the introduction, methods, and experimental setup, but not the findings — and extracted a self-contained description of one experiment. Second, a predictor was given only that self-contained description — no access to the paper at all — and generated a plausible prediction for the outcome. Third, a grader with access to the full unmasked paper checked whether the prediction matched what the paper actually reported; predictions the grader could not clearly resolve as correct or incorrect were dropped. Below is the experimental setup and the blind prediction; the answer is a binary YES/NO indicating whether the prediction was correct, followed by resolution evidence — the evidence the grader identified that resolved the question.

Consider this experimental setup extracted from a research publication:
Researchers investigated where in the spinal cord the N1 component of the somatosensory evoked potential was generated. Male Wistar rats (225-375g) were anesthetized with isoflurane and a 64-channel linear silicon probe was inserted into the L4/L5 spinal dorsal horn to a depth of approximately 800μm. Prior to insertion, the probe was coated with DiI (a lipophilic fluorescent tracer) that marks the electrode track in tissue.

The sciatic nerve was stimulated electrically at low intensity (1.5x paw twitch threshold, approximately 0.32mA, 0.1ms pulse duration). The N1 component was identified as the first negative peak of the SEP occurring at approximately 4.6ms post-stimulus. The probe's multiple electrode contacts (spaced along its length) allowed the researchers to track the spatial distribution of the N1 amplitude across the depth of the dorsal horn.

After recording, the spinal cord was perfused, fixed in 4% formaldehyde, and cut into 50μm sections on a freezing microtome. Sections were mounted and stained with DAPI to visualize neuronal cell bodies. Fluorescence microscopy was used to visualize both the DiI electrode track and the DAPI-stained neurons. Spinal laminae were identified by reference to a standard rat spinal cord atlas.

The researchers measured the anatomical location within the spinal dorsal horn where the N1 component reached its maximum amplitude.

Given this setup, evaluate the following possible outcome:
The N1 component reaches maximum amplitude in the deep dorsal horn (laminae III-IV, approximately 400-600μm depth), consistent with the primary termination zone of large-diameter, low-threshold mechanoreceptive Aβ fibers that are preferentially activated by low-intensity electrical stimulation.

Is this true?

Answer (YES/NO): NO